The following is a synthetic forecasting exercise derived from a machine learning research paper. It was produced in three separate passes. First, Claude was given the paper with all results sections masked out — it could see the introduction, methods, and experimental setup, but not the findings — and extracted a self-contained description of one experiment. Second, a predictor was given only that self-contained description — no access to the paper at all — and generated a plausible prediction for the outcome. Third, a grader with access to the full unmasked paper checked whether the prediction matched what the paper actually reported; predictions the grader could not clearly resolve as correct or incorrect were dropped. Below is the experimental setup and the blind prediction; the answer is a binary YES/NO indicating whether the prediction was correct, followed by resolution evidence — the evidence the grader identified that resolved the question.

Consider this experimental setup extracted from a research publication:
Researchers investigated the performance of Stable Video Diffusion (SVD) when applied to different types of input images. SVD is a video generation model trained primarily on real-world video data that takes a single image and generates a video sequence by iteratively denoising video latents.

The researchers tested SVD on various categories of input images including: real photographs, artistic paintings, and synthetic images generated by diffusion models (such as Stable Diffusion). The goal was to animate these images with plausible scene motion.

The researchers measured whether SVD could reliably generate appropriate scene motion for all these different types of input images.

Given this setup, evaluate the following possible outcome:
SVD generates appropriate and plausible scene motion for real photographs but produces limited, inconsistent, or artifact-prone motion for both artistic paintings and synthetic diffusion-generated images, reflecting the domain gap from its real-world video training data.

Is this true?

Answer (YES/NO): YES